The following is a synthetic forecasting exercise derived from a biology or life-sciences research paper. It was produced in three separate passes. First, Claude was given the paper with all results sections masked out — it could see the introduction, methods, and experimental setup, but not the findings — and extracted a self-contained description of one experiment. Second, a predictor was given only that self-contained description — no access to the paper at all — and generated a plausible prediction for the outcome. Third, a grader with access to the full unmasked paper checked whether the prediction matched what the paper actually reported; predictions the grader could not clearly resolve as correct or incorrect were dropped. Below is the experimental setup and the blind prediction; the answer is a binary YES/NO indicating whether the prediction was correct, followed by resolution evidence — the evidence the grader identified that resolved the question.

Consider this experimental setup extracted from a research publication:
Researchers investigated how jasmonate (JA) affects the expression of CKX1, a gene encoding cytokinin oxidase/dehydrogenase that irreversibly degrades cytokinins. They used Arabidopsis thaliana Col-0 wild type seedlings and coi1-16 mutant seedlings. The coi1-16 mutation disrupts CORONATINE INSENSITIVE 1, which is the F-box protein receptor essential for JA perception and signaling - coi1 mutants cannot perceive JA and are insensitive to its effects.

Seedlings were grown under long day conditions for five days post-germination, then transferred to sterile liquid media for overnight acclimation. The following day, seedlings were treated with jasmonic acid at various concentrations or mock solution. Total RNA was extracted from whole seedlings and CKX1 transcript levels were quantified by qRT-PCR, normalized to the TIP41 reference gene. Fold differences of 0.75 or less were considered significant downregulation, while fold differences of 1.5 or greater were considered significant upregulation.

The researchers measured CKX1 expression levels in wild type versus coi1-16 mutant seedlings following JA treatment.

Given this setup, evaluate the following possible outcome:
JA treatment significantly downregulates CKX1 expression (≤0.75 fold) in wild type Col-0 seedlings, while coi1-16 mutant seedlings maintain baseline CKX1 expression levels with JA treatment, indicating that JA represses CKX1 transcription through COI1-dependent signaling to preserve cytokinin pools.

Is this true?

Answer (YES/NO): YES